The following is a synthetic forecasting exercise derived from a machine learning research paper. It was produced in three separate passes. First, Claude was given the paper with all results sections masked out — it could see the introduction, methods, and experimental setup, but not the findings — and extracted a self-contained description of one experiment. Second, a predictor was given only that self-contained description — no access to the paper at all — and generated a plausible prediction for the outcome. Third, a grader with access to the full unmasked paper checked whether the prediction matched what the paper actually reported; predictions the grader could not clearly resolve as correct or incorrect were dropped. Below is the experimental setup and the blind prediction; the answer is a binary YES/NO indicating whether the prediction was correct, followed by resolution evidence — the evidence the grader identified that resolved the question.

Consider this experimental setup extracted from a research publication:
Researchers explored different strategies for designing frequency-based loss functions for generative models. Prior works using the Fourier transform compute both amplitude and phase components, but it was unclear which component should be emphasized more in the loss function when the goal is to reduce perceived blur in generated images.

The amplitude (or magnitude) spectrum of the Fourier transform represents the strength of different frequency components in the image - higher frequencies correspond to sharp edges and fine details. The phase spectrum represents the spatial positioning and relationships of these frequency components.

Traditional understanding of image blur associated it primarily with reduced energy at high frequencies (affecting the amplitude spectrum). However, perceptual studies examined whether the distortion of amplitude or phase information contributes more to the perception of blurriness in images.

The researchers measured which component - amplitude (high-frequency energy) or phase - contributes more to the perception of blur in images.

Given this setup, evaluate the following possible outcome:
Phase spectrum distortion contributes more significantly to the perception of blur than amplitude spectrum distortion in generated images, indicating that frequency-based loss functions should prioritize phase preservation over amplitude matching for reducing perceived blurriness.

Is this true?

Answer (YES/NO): YES